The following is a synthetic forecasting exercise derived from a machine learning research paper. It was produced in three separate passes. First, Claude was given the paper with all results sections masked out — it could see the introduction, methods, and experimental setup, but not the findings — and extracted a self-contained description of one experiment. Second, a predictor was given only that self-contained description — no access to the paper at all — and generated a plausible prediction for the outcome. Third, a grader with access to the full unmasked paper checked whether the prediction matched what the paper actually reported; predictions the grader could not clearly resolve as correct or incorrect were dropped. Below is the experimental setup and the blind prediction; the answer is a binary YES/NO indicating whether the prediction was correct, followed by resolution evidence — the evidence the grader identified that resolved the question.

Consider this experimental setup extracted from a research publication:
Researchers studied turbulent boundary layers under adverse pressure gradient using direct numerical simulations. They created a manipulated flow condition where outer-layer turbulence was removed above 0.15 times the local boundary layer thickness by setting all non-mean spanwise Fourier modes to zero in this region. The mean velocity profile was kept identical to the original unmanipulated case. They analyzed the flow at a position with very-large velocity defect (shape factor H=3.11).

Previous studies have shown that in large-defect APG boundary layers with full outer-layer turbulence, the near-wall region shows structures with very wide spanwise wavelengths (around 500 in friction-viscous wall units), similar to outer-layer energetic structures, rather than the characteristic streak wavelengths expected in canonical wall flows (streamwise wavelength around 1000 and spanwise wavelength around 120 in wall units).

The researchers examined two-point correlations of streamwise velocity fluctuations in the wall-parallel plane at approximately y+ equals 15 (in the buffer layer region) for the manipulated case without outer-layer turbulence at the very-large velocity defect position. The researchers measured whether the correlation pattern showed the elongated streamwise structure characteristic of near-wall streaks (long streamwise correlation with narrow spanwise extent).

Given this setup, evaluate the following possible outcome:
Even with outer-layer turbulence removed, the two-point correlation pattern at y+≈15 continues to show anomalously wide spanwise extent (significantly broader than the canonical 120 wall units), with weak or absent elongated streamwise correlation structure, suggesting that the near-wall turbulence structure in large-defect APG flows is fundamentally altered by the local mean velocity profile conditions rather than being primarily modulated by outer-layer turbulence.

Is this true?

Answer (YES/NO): NO